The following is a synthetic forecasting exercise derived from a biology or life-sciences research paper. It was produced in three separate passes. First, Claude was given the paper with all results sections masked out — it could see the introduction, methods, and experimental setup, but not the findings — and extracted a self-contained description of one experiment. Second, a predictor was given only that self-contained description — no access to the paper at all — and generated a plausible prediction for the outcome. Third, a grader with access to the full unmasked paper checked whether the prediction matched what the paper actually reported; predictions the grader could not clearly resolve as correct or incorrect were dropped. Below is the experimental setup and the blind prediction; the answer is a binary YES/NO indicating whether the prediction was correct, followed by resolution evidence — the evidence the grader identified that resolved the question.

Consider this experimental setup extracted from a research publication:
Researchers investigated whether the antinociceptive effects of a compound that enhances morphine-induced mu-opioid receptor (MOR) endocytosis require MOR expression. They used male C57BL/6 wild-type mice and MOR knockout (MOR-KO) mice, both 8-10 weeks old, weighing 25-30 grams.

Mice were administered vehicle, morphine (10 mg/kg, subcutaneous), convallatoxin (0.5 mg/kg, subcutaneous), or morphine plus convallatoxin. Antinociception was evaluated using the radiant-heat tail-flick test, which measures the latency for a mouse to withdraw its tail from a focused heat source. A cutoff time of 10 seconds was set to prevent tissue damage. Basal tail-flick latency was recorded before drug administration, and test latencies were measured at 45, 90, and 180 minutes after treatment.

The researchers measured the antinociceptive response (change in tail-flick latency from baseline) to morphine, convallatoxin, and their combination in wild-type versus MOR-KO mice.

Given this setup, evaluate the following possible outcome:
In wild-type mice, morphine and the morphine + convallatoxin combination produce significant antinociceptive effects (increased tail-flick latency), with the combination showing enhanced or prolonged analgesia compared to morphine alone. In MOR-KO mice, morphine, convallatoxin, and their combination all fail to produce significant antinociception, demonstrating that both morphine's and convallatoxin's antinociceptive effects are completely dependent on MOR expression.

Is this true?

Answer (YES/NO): YES